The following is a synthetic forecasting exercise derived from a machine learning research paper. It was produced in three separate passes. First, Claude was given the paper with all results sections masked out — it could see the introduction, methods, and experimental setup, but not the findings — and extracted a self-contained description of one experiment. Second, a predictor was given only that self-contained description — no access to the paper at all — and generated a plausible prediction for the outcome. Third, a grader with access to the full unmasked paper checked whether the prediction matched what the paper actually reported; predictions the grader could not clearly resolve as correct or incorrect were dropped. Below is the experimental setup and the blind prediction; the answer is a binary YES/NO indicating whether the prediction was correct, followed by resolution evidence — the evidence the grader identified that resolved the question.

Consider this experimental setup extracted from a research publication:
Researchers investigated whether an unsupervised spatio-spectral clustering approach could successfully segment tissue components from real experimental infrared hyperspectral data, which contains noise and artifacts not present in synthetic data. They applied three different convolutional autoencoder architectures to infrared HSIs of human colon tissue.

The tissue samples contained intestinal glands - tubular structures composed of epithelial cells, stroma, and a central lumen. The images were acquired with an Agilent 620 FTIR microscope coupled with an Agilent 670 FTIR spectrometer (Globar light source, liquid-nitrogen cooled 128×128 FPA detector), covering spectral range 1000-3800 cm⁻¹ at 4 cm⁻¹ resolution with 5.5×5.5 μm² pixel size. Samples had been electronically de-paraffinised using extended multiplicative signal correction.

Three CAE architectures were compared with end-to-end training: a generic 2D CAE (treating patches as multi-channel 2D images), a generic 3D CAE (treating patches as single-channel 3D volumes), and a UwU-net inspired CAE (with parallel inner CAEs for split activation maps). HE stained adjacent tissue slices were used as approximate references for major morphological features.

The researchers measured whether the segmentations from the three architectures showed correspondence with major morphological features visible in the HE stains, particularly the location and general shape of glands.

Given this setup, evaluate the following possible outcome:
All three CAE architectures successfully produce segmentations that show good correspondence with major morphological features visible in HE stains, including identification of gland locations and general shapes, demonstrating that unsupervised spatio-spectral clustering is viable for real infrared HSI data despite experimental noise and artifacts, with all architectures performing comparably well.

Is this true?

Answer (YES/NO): YES